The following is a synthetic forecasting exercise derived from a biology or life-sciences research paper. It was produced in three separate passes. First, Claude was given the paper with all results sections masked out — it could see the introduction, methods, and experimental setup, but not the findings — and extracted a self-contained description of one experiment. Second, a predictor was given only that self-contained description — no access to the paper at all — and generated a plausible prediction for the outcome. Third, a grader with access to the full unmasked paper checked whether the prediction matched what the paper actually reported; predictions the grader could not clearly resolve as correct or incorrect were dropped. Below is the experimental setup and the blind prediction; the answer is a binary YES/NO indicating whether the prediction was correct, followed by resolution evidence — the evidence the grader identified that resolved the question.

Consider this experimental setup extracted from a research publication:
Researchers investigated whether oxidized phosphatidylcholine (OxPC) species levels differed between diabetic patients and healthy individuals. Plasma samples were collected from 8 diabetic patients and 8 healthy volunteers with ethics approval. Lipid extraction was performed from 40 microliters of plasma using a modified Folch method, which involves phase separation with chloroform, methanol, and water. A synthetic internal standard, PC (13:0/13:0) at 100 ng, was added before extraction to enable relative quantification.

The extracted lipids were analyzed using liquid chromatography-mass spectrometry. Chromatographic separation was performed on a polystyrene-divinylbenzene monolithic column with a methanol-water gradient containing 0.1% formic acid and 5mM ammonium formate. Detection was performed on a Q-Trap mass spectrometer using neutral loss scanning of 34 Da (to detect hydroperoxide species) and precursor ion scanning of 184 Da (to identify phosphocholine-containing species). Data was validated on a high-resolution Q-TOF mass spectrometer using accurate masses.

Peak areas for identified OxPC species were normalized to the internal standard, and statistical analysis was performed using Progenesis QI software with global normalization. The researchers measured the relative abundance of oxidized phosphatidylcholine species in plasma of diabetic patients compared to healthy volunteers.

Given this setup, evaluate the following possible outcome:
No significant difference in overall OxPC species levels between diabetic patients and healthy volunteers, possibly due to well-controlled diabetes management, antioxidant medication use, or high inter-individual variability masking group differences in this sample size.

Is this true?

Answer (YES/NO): YES